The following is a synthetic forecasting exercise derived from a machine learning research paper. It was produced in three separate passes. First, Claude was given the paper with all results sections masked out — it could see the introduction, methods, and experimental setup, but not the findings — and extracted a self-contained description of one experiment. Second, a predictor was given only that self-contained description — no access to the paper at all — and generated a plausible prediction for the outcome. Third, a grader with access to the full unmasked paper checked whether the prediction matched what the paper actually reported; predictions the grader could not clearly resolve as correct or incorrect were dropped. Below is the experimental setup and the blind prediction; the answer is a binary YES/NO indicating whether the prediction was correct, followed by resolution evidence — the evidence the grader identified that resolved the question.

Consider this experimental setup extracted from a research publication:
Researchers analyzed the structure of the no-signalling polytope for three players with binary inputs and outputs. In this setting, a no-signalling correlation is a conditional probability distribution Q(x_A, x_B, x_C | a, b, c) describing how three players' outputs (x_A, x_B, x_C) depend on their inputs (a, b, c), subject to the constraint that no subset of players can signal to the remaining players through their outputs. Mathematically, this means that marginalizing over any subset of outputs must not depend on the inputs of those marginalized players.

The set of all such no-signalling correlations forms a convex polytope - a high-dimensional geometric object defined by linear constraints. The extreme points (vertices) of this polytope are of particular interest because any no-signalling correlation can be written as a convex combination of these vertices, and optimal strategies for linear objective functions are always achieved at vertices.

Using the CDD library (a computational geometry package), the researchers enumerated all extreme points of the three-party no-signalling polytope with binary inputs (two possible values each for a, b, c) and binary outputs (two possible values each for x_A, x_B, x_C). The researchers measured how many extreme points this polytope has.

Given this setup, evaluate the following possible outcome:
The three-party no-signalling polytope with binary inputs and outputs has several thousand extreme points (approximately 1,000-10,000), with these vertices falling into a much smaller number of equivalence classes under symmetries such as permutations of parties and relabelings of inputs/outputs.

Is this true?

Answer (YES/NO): NO